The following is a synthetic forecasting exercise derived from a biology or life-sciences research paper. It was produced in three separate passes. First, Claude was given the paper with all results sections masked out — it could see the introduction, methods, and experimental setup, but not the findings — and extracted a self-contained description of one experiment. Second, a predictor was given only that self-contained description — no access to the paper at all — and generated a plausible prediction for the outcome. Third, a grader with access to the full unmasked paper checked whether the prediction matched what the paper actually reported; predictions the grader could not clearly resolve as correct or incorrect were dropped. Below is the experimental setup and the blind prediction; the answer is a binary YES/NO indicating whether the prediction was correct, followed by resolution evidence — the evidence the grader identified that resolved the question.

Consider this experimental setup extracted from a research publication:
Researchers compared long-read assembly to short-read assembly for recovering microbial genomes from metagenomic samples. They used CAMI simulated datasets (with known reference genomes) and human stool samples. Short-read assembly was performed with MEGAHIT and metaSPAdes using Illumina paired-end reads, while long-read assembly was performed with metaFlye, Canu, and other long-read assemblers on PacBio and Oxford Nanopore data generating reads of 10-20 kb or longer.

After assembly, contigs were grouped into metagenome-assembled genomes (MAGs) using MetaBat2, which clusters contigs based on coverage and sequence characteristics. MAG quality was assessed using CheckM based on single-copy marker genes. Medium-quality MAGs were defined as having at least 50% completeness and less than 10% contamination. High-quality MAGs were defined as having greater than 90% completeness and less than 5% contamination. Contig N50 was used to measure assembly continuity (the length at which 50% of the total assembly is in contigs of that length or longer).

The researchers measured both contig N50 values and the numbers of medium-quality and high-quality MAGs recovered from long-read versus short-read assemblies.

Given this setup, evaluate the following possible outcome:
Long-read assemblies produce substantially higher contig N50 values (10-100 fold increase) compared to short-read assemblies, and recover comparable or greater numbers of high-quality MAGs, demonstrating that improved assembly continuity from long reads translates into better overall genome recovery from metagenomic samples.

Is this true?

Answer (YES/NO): NO